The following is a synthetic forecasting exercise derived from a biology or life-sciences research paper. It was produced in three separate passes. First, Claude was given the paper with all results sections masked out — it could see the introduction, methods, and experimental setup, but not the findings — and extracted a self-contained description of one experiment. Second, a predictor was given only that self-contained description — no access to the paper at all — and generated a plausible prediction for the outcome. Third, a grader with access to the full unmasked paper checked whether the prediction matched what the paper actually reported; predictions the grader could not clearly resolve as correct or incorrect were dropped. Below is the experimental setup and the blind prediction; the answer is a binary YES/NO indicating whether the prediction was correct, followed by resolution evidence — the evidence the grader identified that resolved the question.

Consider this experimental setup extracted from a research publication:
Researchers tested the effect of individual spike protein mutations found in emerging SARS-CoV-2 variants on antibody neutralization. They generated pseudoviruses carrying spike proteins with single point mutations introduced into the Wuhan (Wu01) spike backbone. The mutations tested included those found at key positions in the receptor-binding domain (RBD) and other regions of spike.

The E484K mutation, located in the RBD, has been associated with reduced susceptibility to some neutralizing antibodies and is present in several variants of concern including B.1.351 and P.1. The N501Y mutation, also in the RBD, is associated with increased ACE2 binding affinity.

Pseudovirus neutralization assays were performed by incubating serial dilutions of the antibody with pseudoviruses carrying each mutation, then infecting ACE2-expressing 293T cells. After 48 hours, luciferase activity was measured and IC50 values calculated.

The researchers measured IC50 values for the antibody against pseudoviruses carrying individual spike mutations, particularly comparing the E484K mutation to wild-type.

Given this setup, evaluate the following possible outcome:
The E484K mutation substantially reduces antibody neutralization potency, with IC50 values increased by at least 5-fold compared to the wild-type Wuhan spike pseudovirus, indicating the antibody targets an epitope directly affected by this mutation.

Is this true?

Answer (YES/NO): YES